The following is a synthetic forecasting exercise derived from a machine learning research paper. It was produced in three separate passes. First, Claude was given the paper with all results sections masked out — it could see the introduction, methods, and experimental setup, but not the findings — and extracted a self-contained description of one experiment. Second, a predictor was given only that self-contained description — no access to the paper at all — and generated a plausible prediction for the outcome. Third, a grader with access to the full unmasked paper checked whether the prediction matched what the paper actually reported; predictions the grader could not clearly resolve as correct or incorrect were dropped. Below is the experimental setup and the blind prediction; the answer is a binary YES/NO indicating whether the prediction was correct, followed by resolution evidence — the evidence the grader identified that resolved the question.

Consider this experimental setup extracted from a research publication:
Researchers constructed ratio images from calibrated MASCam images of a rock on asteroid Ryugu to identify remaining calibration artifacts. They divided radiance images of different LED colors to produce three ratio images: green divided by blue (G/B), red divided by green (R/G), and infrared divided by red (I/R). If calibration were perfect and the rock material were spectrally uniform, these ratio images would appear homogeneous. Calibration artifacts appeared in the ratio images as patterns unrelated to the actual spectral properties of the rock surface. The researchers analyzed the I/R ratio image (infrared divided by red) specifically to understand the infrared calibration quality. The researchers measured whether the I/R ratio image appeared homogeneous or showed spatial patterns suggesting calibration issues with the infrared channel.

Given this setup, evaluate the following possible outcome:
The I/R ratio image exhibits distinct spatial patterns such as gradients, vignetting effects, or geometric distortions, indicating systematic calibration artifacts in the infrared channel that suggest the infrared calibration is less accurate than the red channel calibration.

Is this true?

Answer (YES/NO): YES